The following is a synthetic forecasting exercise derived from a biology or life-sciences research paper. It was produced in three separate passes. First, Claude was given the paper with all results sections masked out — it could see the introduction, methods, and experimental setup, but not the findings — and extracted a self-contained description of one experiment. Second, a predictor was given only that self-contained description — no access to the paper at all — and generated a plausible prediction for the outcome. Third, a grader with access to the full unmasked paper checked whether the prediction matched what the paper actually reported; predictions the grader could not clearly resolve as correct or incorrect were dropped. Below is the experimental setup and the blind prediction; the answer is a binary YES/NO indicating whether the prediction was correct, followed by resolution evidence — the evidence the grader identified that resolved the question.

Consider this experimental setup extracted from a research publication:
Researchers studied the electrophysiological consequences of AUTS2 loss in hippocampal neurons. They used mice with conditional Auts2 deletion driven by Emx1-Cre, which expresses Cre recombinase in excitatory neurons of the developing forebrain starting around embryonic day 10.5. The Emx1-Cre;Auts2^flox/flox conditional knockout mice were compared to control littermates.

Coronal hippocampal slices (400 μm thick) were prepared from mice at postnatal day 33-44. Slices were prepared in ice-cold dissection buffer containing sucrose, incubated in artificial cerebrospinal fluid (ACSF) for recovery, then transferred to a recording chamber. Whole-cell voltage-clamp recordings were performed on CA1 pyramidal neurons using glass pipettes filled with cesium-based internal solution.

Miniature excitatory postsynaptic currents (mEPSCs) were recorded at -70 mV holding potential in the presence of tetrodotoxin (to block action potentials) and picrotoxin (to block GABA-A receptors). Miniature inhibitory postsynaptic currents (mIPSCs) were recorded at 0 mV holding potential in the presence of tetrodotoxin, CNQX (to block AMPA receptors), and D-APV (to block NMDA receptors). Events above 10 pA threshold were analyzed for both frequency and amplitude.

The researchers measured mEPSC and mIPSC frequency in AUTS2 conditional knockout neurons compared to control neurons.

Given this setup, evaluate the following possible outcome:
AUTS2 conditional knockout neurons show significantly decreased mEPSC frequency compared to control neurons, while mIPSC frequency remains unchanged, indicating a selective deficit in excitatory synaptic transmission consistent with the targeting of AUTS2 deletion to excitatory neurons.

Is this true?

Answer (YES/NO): NO